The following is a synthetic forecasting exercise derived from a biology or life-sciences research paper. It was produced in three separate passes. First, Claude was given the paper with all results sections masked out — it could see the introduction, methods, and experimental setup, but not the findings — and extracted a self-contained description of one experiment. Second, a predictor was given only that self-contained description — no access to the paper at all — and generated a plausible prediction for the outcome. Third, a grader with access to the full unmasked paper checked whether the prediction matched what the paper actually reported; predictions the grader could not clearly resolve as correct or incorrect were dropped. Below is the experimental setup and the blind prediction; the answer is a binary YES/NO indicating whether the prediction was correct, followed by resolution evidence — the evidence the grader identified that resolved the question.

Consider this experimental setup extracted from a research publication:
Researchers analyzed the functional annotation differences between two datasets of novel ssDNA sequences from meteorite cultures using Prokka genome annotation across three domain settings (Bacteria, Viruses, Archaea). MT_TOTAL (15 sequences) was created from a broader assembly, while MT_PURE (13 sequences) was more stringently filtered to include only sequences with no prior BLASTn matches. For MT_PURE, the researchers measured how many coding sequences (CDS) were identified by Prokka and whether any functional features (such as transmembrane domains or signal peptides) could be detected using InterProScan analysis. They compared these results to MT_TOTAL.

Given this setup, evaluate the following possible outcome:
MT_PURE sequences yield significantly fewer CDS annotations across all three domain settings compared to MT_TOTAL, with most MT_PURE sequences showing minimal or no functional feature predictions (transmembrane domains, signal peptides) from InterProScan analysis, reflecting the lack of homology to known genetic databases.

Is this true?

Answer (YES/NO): YES